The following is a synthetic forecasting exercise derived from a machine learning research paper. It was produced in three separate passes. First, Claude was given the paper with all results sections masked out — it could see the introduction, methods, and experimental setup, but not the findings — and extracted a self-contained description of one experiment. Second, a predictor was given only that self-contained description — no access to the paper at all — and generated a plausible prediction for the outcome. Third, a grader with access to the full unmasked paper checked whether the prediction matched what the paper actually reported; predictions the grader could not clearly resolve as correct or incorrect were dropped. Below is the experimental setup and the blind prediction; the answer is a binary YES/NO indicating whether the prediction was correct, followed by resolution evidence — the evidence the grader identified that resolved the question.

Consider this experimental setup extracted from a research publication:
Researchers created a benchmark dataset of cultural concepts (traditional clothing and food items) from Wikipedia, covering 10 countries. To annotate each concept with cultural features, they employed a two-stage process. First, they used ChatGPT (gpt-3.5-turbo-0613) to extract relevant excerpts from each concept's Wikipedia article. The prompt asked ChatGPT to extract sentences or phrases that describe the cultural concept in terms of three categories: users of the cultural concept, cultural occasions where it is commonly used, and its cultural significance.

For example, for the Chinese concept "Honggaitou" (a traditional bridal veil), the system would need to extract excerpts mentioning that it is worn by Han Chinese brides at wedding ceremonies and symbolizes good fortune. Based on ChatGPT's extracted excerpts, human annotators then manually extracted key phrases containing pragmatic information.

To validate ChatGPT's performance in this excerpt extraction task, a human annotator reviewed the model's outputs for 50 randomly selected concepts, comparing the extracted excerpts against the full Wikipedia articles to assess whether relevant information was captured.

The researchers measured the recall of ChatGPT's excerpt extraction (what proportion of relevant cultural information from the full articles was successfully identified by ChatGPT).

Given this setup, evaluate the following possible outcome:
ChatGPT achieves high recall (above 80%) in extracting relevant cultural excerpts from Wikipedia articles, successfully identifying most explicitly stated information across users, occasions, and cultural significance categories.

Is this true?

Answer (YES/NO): YES